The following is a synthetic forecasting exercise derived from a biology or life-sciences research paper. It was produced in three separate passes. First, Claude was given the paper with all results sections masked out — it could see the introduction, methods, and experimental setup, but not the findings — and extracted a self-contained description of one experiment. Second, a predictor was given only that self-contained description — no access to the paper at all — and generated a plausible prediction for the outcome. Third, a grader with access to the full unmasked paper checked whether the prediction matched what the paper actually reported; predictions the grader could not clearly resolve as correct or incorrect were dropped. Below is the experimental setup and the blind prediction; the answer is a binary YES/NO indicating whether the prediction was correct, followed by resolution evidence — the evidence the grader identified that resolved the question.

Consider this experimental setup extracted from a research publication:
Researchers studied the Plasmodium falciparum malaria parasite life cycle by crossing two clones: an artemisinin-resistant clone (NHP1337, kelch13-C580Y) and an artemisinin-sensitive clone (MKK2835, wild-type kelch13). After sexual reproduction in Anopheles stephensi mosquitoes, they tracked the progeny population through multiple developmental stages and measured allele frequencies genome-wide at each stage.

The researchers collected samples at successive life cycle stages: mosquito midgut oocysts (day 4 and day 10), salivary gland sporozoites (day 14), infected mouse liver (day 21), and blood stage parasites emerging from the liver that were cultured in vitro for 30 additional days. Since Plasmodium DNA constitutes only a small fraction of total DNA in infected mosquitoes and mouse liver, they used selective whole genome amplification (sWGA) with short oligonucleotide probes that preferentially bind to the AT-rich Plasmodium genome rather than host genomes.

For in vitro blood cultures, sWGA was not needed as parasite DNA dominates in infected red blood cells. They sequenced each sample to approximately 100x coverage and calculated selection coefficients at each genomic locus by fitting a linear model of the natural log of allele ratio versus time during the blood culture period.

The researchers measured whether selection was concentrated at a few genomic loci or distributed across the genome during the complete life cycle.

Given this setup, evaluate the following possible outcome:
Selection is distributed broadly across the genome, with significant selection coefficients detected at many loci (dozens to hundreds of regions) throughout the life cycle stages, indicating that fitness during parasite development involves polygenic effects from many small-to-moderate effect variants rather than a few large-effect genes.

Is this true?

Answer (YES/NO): NO